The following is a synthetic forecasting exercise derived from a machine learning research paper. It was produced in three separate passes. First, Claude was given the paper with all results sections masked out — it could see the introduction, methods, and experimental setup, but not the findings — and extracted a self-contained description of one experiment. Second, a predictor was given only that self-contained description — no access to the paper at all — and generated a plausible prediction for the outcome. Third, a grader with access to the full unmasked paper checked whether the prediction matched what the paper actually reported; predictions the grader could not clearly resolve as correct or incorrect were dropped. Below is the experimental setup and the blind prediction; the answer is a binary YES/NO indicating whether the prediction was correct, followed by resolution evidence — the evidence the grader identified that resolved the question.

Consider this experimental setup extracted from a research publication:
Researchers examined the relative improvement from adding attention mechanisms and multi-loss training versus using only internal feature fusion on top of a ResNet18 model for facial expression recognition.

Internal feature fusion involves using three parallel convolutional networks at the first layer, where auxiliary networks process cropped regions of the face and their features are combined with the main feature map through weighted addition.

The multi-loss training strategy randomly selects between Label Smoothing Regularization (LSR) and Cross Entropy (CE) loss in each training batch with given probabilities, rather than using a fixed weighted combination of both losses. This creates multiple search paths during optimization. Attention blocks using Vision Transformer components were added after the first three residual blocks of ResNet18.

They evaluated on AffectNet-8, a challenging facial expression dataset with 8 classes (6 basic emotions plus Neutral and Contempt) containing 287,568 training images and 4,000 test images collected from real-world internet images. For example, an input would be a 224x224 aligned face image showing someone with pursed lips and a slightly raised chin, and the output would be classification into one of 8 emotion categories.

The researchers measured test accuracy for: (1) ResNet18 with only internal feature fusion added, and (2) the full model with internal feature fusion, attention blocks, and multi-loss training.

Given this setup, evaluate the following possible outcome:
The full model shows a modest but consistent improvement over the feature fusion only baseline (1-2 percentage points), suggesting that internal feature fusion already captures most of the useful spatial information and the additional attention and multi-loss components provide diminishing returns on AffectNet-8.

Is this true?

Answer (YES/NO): NO